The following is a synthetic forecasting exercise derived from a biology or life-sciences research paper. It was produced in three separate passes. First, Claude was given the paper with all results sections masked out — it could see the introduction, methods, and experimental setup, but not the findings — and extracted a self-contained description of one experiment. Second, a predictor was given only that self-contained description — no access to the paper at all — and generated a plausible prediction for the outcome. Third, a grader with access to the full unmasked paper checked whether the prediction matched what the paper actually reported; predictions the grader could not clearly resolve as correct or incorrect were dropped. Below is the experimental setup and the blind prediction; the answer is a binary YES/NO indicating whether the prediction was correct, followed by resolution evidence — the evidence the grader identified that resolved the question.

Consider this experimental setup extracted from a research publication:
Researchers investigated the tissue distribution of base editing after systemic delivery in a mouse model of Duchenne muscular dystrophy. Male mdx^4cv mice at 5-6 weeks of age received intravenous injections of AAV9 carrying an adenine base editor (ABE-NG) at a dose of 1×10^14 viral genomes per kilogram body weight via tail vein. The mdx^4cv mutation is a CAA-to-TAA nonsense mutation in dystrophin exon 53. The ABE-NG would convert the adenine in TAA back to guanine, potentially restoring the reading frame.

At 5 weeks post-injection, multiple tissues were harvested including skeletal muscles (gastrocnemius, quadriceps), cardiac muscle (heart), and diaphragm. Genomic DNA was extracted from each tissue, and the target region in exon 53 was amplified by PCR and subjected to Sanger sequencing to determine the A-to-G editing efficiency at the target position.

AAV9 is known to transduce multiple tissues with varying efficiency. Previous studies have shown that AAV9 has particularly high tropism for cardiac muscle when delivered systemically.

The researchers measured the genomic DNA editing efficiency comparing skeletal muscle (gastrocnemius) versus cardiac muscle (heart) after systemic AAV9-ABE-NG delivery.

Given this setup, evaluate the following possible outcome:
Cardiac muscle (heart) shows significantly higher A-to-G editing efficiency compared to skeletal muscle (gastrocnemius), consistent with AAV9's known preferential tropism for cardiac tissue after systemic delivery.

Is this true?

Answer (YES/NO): YES